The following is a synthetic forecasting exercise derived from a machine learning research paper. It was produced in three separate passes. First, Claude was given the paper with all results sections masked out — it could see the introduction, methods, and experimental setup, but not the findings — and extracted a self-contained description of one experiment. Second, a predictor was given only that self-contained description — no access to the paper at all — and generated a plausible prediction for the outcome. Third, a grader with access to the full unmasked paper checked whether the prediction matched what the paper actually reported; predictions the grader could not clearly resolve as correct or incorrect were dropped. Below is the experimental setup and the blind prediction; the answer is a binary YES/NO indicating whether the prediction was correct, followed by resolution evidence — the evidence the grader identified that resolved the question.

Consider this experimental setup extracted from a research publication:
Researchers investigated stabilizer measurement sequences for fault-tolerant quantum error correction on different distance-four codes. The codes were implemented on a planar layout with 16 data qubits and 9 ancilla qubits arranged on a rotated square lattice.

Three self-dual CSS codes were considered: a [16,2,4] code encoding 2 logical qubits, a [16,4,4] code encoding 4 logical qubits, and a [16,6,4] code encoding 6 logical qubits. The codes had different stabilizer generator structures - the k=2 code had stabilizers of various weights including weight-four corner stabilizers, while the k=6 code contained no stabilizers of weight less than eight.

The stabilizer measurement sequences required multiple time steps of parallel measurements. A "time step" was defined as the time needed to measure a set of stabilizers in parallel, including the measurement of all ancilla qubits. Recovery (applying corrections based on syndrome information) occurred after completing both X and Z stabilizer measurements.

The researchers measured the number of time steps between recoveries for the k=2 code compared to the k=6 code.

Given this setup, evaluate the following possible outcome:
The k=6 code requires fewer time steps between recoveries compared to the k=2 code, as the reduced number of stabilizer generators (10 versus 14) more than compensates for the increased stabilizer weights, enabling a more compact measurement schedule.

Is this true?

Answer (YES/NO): NO